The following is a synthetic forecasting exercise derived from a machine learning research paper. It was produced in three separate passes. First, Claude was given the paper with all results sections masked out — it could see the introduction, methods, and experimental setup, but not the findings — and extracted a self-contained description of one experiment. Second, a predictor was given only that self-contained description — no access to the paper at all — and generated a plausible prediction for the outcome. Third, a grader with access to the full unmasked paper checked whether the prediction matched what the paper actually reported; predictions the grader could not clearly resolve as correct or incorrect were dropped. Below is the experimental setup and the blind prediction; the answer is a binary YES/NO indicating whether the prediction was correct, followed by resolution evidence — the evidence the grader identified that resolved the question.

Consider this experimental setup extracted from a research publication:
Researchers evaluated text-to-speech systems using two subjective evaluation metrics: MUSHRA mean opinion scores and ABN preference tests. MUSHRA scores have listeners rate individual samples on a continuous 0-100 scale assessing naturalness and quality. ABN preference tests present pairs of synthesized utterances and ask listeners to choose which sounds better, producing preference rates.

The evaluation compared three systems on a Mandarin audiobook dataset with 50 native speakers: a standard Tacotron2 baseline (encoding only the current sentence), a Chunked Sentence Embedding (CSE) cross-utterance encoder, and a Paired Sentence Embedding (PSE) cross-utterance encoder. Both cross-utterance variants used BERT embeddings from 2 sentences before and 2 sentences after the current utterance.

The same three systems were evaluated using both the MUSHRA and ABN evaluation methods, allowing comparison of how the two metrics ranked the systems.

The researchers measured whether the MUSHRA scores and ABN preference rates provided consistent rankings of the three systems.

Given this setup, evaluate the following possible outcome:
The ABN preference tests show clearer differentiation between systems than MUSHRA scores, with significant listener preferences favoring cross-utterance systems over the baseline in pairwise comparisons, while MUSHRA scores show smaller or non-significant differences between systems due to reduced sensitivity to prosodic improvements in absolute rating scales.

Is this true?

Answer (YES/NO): NO